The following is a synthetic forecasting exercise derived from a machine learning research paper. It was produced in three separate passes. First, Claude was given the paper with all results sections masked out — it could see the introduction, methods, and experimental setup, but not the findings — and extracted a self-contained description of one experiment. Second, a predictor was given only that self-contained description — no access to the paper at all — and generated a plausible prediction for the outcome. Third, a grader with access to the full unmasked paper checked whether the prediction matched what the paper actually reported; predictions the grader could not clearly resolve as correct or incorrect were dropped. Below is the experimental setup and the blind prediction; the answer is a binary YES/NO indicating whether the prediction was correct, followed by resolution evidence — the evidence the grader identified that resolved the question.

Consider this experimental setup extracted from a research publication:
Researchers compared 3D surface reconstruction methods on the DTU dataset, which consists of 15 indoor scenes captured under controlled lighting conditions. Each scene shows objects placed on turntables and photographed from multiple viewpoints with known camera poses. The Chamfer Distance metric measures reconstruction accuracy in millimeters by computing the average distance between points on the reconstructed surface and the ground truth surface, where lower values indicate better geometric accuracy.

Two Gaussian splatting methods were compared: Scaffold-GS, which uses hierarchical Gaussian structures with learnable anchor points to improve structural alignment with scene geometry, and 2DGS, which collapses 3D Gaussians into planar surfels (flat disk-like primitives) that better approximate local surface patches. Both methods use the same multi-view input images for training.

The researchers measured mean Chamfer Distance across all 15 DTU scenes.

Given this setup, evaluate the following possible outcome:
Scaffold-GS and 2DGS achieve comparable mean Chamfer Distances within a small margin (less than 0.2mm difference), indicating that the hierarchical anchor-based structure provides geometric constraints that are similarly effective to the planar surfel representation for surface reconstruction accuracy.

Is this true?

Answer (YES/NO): NO